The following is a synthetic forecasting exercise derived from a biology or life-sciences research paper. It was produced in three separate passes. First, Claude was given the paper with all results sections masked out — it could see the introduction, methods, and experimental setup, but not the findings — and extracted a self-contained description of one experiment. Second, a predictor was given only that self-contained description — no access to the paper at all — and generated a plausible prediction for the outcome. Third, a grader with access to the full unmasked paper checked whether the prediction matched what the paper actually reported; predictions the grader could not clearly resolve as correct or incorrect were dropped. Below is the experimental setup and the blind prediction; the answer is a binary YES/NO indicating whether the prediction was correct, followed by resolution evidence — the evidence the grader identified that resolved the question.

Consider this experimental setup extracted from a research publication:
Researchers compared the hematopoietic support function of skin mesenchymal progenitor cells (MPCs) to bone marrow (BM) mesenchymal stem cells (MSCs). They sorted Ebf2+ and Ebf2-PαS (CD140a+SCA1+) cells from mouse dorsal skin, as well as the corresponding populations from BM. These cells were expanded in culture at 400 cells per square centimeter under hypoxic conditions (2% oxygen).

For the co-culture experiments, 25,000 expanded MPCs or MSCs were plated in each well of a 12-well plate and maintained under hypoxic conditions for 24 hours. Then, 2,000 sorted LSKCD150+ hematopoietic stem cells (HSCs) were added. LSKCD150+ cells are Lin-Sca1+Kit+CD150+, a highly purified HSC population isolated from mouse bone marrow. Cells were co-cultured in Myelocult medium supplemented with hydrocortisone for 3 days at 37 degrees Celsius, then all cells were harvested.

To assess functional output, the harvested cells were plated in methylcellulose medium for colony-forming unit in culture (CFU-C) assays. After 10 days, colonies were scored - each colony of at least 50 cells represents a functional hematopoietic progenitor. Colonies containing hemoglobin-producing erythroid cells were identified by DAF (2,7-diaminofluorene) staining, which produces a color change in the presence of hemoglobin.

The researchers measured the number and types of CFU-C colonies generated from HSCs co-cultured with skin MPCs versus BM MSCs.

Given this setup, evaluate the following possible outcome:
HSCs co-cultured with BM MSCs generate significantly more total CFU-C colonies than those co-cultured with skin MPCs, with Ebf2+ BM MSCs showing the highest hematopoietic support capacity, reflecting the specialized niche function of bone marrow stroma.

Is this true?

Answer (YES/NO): NO